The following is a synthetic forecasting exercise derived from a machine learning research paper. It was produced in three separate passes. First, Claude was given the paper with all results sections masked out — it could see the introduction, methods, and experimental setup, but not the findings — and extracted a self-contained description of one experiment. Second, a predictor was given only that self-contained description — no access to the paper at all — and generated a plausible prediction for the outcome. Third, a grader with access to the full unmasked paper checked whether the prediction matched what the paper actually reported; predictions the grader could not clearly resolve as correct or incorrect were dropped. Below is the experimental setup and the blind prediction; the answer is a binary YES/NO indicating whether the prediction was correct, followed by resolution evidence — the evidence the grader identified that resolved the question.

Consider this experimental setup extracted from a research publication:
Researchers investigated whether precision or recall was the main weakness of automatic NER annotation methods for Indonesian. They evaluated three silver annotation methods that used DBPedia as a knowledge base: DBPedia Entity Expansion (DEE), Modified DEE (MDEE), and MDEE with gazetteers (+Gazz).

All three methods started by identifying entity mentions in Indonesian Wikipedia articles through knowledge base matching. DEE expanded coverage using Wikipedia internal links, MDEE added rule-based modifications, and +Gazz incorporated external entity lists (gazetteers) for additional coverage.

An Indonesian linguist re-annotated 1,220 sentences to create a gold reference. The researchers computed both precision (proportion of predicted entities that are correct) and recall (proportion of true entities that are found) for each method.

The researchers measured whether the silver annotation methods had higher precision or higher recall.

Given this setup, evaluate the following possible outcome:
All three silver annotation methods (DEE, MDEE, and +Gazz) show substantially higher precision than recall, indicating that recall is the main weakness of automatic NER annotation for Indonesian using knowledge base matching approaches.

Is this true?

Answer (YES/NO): YES